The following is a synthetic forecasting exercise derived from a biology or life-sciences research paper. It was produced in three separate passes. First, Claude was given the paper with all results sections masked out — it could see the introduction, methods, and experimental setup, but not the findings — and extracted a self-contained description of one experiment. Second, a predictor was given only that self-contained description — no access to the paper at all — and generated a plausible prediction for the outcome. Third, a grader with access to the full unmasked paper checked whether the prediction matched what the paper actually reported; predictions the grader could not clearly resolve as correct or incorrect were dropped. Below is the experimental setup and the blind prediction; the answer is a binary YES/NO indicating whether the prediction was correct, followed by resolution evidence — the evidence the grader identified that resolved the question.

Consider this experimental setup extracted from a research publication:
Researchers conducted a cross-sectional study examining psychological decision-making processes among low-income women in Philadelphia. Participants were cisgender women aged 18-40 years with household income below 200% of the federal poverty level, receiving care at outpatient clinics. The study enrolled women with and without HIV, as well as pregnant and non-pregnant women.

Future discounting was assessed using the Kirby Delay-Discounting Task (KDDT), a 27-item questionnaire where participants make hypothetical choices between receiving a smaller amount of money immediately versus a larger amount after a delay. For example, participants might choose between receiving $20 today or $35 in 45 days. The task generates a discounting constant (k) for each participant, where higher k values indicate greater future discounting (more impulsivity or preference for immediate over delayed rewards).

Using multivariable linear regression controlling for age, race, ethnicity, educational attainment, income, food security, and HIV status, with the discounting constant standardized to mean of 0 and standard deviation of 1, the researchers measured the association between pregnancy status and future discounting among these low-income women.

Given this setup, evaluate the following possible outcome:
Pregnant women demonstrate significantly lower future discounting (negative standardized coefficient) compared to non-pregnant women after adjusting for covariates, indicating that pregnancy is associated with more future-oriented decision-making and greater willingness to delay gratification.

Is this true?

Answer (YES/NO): NO